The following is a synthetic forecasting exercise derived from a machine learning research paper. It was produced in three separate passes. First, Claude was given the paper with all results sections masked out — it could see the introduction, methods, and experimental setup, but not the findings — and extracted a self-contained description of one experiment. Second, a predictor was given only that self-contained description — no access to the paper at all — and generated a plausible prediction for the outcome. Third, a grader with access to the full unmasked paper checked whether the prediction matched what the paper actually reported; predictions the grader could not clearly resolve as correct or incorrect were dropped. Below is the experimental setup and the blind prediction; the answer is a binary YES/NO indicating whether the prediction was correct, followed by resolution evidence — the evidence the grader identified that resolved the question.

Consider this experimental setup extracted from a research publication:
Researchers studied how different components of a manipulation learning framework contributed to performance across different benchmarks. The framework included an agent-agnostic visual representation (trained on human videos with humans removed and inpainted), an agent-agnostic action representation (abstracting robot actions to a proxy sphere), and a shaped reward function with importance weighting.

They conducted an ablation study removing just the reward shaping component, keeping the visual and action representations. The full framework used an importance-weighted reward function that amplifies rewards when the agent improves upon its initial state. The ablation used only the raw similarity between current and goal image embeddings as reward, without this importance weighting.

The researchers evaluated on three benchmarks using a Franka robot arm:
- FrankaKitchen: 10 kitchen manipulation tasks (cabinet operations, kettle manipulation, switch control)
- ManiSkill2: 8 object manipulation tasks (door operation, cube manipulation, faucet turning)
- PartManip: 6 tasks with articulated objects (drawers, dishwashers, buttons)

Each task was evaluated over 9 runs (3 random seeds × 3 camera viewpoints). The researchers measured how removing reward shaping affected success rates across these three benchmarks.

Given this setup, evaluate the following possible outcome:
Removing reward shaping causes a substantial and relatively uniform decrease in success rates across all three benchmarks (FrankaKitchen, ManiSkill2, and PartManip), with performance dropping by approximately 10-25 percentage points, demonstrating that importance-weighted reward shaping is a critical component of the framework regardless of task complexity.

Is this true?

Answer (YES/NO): NO